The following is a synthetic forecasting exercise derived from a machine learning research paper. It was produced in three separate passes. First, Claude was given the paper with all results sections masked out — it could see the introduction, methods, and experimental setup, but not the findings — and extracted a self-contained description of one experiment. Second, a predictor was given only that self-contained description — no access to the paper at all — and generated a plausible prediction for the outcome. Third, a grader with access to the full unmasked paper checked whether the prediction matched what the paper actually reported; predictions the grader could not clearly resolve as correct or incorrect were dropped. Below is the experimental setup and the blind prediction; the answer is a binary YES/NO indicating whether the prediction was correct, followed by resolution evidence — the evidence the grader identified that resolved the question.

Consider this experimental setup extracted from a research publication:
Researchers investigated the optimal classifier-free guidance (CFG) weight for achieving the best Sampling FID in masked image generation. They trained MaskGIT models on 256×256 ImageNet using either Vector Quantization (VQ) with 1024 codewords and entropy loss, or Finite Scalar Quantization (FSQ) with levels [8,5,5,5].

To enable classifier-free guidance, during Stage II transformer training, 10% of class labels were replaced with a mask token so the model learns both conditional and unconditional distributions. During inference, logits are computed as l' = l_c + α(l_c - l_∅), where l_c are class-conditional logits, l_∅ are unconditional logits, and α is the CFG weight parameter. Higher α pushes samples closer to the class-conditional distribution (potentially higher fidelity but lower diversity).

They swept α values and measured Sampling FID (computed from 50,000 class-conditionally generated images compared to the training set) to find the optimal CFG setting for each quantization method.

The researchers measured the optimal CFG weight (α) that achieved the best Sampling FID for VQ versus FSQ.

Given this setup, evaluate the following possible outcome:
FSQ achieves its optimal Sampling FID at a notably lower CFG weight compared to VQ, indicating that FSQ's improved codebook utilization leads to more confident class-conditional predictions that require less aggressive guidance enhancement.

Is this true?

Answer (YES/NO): NO